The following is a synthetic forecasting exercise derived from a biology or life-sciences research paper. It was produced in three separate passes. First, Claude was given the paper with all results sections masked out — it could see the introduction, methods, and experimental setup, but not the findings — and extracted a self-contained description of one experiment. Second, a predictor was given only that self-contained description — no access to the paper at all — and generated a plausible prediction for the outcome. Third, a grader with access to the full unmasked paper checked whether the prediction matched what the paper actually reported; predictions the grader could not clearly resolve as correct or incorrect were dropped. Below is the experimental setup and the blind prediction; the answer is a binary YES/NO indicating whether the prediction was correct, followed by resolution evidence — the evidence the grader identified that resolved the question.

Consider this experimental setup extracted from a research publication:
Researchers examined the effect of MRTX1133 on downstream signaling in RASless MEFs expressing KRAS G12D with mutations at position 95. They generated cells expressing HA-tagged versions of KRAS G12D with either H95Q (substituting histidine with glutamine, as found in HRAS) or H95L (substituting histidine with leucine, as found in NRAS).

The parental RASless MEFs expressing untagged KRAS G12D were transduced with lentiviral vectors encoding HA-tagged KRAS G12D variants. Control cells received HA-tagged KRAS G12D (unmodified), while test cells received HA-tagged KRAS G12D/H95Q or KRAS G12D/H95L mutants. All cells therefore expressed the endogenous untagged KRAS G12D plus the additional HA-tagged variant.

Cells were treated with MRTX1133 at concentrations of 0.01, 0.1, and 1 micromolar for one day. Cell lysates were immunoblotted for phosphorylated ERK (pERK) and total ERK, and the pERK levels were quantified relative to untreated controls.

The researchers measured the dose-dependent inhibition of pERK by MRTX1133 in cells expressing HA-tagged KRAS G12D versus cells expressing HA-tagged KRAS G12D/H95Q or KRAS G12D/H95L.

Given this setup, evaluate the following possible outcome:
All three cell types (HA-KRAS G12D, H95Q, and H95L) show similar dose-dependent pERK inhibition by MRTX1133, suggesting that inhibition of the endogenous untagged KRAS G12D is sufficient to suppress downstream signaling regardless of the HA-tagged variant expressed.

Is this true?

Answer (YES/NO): NO